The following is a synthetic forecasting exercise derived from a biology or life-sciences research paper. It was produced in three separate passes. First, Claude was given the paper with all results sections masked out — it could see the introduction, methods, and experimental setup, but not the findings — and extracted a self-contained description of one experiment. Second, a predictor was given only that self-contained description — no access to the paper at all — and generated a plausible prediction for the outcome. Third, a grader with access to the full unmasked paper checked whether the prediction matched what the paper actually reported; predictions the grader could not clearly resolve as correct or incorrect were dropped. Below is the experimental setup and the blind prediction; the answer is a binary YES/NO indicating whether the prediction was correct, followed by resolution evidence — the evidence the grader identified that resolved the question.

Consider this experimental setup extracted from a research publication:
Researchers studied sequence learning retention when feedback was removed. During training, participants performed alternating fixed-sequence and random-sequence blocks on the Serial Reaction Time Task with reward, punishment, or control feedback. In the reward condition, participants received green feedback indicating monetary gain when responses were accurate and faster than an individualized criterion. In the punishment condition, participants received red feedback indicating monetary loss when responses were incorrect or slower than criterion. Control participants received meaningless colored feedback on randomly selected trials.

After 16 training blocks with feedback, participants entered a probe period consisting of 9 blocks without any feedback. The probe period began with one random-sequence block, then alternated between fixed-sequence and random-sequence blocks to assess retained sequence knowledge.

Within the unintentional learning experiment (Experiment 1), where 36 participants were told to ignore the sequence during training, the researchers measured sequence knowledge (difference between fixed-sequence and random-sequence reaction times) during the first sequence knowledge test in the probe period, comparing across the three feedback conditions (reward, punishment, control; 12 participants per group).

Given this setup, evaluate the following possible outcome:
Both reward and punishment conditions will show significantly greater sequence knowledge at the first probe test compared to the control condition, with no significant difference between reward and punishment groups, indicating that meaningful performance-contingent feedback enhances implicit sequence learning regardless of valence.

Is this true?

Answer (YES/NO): NO